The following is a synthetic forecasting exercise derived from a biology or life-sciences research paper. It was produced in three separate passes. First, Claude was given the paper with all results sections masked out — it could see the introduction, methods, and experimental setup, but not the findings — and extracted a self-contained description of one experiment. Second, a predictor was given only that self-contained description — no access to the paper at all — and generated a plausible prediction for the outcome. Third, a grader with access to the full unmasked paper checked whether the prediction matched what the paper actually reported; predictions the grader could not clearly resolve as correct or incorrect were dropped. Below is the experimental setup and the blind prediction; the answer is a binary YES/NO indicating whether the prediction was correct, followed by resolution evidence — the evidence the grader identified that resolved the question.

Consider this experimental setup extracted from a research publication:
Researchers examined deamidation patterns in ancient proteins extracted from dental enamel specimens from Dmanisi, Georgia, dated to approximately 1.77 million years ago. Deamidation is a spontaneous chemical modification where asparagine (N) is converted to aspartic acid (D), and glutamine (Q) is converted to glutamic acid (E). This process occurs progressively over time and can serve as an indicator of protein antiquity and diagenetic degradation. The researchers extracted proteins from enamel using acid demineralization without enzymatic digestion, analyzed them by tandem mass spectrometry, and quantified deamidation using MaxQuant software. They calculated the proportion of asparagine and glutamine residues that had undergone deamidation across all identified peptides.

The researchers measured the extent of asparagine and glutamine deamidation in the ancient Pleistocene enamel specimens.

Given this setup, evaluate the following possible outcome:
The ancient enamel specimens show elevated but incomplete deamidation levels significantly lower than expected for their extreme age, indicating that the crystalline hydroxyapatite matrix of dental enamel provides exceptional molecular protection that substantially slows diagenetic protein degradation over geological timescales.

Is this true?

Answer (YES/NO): NO